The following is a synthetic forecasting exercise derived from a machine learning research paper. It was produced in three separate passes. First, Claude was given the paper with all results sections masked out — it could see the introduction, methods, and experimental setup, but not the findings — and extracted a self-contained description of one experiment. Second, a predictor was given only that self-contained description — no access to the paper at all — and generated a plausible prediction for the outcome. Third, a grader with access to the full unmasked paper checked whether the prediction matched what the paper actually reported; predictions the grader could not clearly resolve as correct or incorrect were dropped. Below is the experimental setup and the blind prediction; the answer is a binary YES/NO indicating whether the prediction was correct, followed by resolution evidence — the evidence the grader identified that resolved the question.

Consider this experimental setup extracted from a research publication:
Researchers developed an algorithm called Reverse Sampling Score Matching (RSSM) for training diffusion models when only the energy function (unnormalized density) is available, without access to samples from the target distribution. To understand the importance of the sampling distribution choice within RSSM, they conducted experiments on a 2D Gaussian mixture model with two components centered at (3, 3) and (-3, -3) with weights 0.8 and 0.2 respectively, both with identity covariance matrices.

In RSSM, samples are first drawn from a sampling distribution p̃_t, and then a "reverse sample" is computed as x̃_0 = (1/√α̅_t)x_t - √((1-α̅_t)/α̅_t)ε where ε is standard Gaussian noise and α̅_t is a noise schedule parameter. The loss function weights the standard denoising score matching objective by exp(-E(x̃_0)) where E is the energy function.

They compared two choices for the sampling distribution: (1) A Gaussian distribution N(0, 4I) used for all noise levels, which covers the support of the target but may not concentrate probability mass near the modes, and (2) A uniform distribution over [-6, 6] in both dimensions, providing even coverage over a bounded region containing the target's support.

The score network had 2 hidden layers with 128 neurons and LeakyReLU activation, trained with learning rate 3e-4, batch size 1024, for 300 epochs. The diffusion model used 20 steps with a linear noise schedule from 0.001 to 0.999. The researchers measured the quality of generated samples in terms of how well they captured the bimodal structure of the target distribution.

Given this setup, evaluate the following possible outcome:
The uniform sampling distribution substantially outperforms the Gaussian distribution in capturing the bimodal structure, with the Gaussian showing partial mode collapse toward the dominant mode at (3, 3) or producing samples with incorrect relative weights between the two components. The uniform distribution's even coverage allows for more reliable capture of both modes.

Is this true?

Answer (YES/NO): NO